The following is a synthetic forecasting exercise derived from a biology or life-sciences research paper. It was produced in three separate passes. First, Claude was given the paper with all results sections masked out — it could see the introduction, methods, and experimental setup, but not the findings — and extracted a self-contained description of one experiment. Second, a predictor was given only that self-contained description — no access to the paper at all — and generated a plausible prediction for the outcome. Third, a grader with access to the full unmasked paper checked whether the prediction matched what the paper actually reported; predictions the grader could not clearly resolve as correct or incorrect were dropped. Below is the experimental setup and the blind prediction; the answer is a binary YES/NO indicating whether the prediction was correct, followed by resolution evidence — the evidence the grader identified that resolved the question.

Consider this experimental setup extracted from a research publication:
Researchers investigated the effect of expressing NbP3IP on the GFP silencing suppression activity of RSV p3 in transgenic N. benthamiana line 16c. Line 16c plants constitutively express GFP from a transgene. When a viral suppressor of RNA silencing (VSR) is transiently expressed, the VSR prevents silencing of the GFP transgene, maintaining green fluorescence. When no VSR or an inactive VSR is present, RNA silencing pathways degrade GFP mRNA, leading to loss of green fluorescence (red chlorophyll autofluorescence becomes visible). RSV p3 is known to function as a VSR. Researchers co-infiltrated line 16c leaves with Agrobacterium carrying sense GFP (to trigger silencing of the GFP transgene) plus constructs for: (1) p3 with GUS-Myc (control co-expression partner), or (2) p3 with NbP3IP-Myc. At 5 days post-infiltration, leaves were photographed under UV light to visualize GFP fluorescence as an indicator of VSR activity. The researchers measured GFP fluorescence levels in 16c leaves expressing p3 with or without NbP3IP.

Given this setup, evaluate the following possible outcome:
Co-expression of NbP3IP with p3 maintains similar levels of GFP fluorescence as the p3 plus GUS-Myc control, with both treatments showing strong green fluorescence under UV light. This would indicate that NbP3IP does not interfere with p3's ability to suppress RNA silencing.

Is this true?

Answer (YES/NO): NO